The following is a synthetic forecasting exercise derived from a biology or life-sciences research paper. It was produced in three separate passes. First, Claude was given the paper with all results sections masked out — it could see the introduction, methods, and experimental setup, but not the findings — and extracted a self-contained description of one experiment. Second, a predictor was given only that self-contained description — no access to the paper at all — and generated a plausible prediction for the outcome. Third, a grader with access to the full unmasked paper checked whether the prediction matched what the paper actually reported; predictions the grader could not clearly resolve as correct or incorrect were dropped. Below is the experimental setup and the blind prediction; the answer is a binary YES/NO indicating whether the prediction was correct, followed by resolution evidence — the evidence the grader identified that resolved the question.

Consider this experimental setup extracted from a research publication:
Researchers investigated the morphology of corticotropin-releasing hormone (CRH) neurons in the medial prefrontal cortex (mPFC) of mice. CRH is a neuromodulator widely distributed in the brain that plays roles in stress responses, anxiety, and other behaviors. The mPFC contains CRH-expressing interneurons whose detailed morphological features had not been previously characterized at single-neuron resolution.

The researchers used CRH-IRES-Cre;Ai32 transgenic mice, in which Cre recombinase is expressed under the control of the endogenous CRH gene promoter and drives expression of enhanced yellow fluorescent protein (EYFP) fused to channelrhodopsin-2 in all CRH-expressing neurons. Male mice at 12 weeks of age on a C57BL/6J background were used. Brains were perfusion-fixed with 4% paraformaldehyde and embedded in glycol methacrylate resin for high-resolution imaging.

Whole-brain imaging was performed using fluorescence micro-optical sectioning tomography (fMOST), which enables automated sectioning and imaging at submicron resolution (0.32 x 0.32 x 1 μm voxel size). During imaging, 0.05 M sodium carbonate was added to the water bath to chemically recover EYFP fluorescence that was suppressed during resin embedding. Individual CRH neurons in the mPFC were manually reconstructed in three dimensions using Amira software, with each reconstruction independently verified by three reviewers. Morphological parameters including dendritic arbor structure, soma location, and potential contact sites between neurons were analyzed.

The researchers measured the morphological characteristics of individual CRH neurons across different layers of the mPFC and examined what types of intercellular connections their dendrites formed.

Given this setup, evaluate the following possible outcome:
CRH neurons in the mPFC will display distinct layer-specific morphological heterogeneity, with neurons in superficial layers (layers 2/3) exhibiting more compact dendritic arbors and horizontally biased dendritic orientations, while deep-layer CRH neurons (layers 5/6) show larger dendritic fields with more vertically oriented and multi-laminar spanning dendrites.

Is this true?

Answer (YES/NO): NO